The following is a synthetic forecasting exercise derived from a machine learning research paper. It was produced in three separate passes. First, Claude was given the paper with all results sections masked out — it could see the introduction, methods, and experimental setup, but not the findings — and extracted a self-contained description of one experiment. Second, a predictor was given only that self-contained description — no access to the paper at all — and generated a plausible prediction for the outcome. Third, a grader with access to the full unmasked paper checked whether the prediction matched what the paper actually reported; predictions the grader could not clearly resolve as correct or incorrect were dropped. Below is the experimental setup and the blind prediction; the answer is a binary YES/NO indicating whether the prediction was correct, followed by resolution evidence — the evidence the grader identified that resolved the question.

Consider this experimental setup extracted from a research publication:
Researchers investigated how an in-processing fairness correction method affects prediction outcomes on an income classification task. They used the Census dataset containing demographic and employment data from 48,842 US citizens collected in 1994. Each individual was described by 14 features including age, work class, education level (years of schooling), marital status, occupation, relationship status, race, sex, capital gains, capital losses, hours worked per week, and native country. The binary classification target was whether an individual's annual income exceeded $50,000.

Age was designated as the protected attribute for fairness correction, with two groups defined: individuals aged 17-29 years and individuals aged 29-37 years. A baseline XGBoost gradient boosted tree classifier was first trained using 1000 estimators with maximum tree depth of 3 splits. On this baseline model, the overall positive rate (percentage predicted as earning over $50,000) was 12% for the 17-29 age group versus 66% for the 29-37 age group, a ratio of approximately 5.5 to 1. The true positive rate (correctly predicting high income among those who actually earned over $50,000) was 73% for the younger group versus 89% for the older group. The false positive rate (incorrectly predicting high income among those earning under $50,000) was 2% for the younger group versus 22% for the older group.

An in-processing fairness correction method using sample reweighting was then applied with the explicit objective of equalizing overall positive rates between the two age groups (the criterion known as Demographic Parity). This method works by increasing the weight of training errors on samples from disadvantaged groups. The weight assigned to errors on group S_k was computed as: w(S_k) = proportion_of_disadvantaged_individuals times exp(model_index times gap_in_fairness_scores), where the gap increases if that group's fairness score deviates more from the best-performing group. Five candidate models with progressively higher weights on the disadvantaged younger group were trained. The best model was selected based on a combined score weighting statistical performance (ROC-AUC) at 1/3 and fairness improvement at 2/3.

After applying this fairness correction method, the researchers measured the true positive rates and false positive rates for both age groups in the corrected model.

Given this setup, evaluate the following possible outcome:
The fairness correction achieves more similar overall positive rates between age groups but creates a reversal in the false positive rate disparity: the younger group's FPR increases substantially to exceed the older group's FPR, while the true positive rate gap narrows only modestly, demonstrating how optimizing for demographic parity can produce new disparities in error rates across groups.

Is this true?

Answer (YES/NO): NO